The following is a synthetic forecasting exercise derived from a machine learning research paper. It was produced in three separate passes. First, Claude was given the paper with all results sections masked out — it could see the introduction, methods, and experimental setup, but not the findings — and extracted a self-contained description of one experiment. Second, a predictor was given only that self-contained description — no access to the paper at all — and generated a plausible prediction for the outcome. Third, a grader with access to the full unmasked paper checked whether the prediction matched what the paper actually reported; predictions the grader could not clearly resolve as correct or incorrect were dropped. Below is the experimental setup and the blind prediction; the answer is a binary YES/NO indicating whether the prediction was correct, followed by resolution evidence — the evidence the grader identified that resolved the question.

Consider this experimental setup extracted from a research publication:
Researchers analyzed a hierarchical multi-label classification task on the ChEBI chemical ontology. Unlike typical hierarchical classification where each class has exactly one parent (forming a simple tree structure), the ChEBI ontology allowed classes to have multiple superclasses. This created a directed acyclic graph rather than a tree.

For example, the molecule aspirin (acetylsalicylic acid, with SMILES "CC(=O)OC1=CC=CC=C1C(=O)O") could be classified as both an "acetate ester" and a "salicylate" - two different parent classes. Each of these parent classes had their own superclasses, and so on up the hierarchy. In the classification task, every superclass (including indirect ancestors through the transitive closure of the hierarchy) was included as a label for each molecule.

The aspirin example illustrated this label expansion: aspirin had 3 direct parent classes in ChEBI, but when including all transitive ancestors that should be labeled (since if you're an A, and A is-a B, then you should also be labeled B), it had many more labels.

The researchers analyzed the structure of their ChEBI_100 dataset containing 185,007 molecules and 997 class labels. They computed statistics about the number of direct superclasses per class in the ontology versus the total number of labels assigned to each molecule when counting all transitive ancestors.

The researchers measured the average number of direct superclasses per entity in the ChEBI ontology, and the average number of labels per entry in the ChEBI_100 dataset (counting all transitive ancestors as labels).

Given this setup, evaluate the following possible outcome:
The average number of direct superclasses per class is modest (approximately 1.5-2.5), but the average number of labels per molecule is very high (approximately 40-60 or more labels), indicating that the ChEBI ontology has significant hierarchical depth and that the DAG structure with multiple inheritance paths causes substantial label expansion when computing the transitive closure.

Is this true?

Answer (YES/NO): NO